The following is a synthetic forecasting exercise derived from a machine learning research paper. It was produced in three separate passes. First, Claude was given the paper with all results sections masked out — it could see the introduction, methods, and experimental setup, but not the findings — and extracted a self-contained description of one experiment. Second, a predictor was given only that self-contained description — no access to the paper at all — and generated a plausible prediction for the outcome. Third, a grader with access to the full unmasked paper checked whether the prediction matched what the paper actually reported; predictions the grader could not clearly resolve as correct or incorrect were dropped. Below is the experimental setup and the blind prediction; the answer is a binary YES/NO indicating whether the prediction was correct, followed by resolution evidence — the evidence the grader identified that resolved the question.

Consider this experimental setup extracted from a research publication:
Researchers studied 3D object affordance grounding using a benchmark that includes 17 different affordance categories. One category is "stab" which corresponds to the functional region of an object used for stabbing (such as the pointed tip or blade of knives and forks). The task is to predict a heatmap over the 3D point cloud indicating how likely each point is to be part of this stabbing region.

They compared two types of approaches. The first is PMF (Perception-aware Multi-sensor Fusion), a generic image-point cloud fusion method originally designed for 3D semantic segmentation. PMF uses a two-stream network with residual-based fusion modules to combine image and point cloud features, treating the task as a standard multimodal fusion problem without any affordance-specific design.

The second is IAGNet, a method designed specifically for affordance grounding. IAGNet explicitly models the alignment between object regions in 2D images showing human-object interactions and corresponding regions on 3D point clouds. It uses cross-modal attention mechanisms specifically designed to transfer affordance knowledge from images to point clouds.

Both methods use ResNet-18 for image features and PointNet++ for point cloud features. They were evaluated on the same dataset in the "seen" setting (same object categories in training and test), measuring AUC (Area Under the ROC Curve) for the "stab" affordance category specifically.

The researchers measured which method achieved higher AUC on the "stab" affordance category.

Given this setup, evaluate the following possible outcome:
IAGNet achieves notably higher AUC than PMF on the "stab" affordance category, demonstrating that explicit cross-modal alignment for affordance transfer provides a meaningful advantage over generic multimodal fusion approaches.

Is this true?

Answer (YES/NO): NO